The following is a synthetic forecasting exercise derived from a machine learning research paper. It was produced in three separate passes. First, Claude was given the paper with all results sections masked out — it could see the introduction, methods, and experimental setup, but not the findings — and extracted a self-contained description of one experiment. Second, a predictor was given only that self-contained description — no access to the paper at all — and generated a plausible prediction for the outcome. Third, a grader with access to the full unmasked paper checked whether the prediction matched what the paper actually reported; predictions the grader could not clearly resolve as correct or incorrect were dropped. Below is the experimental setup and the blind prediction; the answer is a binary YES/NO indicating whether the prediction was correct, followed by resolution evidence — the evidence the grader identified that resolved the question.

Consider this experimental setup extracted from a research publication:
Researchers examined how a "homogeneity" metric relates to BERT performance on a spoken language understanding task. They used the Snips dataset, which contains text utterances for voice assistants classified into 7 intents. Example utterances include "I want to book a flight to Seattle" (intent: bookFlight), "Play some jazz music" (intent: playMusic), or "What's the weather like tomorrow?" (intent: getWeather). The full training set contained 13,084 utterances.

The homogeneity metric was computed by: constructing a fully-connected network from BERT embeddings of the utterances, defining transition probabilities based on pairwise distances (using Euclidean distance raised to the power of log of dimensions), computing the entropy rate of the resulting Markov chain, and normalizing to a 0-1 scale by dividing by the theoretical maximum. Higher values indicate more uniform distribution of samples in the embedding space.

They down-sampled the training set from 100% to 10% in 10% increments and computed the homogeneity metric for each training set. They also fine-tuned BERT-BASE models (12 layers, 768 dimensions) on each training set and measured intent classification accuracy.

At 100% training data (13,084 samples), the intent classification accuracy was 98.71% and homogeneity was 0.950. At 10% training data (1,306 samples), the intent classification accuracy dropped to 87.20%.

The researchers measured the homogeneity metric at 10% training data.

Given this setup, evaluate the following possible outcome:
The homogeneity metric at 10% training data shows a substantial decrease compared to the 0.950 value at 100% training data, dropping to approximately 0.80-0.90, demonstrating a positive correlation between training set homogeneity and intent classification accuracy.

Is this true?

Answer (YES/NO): NO